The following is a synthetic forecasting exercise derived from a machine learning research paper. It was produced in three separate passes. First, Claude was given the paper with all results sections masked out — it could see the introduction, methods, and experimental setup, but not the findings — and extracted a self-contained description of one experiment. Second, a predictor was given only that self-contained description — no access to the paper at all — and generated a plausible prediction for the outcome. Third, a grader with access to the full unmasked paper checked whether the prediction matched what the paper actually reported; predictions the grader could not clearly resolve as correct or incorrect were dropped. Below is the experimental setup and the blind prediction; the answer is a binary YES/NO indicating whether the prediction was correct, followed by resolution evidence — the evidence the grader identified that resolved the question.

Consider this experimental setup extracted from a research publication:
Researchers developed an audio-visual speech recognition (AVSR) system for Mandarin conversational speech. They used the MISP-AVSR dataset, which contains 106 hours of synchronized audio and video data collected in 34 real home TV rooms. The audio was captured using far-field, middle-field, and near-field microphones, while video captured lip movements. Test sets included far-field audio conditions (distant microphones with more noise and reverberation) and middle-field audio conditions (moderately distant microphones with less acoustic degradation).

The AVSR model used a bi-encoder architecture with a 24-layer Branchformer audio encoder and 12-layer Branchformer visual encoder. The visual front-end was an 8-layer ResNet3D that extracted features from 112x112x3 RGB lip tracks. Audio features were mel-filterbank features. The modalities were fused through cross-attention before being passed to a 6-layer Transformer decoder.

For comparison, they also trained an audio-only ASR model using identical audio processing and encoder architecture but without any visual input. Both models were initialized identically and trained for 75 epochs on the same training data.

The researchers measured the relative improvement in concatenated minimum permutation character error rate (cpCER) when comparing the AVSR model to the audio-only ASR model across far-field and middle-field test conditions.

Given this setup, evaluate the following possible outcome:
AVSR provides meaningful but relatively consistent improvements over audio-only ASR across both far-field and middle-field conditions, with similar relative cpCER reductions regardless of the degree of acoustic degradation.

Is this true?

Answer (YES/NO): NO